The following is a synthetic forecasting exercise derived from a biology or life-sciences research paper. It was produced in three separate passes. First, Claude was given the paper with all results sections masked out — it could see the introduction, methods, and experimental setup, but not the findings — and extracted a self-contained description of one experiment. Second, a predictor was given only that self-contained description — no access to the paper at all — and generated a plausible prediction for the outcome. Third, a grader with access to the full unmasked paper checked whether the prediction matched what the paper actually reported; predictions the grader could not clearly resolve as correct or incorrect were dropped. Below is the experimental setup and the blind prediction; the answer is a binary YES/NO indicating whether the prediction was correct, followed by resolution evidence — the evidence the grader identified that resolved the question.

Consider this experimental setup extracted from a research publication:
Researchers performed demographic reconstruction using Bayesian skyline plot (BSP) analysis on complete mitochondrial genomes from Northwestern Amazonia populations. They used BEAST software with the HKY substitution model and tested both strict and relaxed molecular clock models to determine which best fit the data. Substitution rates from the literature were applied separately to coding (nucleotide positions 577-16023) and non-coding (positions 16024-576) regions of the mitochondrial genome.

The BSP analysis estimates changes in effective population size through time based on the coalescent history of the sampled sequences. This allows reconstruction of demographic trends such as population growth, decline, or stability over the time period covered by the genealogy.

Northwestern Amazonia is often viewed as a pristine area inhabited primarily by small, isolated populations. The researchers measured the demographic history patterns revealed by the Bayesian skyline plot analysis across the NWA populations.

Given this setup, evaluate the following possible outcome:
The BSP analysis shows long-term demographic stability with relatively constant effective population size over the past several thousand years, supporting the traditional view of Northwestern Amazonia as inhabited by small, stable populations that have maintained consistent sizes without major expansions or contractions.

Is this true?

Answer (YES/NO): NO